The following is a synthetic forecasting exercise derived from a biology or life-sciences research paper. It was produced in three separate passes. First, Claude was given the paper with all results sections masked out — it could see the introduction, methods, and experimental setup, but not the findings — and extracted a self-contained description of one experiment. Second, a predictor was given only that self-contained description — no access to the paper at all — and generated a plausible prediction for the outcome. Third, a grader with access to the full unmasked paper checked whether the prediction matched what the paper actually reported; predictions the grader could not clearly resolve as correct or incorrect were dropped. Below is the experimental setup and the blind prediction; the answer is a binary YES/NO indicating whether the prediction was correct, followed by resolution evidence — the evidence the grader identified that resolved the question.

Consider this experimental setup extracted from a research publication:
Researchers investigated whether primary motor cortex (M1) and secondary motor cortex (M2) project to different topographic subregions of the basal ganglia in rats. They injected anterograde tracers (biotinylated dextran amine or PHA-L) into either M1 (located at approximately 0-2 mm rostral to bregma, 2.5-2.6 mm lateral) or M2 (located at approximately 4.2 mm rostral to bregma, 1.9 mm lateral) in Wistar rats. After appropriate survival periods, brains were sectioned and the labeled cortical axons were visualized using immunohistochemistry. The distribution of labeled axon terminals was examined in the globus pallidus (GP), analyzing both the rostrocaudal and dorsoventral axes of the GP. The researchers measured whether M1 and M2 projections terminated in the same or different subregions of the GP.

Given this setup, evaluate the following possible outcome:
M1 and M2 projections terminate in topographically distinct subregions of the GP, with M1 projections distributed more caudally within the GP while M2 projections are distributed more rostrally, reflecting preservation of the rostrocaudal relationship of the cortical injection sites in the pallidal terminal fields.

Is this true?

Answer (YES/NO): NO